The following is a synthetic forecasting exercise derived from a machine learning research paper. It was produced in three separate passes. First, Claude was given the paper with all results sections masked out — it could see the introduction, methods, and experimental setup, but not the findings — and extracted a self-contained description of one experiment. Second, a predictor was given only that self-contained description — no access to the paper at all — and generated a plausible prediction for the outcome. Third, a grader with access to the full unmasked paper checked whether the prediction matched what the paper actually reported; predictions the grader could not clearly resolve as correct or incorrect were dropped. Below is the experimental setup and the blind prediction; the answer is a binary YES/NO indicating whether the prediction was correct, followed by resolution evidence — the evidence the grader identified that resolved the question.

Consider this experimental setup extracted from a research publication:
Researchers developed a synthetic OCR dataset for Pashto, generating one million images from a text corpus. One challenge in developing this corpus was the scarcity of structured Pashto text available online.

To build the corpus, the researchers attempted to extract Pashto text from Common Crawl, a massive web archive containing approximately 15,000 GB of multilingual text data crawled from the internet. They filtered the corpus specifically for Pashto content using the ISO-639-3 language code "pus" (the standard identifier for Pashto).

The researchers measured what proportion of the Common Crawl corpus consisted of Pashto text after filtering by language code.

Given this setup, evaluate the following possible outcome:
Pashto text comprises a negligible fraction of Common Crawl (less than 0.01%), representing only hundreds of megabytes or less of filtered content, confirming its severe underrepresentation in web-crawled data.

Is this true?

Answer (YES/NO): NO